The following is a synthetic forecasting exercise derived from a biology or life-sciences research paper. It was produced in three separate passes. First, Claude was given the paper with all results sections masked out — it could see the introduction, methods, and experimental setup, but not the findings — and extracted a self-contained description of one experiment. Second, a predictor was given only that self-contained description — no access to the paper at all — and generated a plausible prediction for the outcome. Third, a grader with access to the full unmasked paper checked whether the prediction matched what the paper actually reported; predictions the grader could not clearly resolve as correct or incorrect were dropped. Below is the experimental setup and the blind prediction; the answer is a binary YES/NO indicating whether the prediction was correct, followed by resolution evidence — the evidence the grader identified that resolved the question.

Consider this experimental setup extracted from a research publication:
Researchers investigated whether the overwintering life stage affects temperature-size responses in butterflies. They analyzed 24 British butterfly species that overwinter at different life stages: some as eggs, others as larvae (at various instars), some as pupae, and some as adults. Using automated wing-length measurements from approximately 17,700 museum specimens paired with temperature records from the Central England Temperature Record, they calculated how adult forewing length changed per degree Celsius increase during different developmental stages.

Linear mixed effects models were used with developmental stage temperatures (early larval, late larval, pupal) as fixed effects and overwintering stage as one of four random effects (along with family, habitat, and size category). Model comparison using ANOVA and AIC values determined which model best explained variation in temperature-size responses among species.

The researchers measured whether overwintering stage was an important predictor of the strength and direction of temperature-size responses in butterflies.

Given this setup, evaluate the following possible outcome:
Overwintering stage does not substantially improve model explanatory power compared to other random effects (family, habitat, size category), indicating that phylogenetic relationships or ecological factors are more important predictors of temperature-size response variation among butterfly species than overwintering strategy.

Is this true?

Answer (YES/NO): YES